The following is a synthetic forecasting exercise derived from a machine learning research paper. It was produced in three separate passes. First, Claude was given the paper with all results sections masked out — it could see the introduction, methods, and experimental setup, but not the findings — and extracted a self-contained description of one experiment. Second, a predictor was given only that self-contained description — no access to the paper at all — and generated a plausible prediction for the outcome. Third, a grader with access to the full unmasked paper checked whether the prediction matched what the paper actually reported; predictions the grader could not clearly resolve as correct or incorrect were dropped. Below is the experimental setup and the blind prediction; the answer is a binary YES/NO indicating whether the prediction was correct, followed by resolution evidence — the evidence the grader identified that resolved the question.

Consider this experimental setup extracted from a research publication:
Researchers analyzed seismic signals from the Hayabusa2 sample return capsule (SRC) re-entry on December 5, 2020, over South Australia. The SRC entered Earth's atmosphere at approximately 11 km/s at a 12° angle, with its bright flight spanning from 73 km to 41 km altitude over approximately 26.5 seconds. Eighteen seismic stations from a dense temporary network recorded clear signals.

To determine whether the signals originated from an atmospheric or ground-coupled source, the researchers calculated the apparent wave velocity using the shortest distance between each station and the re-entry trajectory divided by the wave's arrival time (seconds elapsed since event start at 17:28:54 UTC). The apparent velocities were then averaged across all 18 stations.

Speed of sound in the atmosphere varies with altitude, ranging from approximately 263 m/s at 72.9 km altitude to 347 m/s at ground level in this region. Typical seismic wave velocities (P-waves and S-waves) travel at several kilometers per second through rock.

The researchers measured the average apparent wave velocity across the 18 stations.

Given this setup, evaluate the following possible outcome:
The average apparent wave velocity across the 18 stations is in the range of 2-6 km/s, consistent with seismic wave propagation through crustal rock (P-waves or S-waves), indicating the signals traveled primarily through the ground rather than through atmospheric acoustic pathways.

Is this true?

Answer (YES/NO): NO